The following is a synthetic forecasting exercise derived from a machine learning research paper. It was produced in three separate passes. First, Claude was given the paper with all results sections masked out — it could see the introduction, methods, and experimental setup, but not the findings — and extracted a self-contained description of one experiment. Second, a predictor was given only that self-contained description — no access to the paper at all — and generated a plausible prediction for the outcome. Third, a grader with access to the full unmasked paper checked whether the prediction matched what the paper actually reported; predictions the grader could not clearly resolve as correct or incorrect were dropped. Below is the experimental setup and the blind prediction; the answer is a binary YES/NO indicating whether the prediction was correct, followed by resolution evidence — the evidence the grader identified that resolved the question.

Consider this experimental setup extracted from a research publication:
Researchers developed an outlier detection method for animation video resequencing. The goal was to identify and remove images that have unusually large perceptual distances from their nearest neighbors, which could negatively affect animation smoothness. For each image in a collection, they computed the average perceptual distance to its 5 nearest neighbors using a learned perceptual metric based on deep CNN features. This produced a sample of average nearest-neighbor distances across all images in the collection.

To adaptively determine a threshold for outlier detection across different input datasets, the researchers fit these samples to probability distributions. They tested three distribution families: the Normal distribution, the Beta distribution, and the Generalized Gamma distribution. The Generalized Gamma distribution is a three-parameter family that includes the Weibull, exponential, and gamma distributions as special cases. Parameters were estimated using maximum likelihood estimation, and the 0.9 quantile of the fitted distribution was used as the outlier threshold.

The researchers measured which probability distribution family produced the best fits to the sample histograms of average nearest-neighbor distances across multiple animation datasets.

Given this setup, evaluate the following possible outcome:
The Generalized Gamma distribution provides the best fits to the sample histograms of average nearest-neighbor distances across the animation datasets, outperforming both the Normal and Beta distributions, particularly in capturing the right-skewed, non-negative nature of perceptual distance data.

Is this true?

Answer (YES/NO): YES